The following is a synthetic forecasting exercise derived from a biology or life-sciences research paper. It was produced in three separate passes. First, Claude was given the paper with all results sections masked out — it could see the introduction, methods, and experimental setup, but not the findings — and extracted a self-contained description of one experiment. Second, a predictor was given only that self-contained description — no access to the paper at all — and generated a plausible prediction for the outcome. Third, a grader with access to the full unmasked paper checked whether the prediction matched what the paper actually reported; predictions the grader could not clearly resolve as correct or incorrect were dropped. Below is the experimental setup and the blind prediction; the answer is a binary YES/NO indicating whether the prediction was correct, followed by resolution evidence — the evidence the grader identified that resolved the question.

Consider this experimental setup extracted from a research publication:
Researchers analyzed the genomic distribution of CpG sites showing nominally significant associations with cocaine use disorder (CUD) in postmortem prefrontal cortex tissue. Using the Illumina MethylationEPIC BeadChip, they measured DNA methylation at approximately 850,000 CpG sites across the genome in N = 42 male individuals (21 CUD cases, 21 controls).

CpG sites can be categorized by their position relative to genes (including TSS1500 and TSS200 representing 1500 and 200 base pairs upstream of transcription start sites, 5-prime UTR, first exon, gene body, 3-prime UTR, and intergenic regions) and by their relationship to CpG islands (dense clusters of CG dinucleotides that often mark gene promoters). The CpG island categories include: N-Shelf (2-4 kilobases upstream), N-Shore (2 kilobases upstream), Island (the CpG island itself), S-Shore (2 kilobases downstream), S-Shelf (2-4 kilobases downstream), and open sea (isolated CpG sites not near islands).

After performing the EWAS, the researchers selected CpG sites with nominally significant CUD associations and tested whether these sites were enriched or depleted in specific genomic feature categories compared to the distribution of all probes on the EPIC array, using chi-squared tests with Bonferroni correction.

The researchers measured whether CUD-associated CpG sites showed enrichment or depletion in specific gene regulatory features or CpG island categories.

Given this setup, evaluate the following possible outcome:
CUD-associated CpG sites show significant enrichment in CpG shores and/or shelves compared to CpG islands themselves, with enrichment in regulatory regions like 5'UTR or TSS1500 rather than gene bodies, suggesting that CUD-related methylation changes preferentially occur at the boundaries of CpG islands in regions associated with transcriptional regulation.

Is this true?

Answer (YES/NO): NO